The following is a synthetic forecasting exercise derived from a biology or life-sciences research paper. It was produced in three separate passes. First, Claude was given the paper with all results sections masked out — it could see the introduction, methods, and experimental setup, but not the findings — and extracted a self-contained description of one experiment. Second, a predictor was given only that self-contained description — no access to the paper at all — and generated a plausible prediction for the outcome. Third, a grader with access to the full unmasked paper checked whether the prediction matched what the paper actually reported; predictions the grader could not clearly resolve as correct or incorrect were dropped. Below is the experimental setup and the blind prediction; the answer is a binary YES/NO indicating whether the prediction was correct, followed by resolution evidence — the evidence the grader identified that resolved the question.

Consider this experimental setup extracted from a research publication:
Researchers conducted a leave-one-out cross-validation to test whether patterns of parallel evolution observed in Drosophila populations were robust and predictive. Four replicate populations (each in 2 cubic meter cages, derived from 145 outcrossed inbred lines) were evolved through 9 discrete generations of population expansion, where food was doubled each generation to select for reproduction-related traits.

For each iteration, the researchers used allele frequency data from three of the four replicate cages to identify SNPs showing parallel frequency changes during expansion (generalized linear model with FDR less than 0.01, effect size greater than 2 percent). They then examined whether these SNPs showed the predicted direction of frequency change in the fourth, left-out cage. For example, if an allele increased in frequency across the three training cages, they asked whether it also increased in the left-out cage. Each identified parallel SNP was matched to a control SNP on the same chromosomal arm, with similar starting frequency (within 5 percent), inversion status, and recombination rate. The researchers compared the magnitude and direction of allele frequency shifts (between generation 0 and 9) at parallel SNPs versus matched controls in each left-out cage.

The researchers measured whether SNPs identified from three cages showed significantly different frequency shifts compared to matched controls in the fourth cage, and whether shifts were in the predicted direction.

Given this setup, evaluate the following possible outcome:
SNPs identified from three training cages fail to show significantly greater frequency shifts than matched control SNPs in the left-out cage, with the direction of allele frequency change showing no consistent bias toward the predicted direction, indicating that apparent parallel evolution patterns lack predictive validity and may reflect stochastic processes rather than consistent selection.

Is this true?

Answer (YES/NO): NO